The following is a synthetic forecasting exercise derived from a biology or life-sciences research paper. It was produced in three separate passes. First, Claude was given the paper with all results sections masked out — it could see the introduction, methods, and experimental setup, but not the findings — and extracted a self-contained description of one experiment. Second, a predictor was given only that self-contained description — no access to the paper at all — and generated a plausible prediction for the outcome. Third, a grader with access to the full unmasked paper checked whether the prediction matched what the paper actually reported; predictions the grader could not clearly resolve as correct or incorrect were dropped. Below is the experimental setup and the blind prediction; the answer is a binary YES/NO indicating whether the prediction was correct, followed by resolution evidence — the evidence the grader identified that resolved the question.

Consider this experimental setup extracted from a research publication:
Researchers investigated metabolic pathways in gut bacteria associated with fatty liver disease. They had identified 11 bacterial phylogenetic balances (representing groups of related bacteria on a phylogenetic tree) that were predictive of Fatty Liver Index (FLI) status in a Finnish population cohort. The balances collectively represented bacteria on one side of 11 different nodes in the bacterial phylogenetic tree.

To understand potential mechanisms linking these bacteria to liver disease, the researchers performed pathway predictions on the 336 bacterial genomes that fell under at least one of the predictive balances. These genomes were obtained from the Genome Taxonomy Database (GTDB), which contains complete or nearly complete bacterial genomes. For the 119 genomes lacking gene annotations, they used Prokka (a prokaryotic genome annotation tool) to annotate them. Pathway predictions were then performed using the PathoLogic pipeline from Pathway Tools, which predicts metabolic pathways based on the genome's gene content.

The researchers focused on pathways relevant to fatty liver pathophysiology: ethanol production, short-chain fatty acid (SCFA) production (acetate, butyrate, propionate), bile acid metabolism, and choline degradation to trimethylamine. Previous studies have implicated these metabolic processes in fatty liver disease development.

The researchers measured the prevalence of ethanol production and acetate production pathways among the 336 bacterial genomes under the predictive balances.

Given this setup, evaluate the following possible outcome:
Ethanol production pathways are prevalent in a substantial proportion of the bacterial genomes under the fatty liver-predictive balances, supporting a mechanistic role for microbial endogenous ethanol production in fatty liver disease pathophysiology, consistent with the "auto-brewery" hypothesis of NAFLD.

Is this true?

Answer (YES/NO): YES